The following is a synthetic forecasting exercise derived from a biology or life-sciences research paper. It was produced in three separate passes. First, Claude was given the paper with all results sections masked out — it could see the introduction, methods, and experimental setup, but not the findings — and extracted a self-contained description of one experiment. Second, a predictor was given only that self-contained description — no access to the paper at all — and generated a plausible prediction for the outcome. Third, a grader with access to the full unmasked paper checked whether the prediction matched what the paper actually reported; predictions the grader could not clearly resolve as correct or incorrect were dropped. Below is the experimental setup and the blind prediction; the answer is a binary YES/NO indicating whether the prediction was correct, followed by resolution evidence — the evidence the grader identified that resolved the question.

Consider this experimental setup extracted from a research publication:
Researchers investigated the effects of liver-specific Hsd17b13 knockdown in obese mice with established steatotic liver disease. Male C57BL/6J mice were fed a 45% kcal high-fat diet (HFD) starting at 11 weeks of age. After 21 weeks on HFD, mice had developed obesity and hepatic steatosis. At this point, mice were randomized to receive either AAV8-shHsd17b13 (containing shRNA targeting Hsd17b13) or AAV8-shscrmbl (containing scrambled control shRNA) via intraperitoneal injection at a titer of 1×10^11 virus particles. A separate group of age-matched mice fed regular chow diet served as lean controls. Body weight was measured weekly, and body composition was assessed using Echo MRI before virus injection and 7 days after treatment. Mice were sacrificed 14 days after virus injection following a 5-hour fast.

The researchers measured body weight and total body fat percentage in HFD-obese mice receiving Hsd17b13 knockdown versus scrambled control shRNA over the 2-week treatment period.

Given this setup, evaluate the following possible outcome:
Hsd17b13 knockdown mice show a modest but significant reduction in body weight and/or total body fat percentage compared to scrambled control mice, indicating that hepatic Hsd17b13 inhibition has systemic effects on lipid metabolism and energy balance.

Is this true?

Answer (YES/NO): NO